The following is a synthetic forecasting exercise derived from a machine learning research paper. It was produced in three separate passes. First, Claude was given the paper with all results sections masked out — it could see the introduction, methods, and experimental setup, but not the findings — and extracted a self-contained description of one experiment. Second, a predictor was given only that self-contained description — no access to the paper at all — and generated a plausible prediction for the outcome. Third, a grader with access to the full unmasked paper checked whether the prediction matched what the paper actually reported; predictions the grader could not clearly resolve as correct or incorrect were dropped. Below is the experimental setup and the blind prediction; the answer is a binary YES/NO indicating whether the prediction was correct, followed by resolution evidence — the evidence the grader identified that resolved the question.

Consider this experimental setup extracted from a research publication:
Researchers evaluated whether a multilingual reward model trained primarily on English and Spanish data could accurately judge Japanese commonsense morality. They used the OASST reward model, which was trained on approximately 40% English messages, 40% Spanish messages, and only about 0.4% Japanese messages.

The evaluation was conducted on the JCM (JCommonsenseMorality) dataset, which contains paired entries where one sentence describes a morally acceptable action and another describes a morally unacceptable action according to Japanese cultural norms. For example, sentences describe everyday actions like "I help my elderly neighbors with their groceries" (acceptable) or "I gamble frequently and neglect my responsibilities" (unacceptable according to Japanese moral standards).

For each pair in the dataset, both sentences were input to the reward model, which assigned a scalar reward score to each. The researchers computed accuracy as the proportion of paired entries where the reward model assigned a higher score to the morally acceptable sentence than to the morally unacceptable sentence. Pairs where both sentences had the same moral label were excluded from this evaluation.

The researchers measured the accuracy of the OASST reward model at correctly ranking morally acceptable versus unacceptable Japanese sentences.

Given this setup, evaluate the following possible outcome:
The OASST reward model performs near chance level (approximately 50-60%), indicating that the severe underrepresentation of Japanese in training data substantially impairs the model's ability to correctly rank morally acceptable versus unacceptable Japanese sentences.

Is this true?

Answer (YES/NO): NO